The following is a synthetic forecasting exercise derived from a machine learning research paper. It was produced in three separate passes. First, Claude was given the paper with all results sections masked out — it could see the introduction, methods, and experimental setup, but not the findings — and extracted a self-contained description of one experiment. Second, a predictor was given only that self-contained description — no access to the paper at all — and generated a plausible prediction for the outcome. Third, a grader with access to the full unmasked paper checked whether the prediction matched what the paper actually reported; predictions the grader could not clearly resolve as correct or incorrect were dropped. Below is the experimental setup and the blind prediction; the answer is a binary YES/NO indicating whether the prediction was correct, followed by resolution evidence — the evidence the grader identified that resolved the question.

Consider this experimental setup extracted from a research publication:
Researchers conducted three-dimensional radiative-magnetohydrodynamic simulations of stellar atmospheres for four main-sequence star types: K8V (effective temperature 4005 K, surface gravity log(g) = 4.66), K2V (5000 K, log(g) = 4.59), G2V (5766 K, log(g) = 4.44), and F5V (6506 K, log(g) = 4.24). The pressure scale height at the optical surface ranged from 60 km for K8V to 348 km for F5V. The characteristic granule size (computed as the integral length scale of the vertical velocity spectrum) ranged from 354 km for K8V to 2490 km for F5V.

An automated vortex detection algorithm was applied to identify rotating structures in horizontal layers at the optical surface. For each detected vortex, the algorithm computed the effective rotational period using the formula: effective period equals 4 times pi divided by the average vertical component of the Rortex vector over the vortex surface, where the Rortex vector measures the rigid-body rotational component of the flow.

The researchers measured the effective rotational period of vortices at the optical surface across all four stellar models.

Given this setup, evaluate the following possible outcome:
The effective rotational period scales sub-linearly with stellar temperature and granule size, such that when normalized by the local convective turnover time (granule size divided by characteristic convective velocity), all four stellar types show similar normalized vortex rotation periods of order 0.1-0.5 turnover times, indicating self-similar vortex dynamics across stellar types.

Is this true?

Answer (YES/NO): NO